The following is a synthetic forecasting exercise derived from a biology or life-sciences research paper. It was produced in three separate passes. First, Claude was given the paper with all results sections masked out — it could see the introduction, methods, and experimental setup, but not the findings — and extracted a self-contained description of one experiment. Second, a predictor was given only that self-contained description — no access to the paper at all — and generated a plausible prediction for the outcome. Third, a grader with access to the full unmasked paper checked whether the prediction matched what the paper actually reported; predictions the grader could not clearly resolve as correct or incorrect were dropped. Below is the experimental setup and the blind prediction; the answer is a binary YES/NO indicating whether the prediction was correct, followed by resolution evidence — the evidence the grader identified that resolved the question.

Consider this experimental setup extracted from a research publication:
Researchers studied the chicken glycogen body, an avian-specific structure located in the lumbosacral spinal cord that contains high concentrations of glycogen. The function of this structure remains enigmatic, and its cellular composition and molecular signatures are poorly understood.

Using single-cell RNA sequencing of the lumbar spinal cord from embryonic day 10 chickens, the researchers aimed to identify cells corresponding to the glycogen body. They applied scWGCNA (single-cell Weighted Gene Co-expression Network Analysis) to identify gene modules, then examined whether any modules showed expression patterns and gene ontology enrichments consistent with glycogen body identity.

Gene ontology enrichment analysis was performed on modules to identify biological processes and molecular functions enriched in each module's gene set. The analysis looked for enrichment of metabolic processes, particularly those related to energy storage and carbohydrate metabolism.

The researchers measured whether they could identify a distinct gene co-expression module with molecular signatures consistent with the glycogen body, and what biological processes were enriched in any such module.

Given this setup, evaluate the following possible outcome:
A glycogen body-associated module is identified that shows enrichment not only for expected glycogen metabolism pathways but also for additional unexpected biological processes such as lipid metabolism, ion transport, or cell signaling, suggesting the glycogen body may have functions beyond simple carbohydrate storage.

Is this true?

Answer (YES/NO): NO